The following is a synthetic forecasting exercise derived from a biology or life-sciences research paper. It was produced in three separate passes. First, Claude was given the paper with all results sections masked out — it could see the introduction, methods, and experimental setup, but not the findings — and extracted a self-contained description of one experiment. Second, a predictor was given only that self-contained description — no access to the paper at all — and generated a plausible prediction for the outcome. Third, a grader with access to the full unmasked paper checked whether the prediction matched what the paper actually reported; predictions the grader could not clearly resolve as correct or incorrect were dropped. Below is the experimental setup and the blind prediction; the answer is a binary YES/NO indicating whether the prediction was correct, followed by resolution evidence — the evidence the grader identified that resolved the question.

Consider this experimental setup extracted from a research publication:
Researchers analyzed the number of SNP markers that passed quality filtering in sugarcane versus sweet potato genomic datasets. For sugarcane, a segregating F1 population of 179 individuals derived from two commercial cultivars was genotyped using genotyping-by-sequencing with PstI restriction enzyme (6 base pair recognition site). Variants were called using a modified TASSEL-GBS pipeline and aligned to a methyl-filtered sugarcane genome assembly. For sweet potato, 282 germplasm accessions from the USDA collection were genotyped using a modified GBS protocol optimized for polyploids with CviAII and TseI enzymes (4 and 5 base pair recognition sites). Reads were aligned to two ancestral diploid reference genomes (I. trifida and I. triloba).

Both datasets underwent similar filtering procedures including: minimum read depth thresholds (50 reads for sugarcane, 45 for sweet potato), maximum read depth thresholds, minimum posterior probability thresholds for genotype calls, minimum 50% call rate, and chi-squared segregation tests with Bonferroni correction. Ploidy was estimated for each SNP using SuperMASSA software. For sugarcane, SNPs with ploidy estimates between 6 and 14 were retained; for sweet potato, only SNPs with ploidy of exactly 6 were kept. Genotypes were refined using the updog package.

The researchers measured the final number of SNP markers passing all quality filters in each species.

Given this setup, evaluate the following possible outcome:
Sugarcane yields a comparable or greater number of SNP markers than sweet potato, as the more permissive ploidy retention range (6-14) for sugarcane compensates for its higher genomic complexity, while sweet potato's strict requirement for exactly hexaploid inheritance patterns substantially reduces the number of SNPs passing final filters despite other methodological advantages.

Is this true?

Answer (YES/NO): NO